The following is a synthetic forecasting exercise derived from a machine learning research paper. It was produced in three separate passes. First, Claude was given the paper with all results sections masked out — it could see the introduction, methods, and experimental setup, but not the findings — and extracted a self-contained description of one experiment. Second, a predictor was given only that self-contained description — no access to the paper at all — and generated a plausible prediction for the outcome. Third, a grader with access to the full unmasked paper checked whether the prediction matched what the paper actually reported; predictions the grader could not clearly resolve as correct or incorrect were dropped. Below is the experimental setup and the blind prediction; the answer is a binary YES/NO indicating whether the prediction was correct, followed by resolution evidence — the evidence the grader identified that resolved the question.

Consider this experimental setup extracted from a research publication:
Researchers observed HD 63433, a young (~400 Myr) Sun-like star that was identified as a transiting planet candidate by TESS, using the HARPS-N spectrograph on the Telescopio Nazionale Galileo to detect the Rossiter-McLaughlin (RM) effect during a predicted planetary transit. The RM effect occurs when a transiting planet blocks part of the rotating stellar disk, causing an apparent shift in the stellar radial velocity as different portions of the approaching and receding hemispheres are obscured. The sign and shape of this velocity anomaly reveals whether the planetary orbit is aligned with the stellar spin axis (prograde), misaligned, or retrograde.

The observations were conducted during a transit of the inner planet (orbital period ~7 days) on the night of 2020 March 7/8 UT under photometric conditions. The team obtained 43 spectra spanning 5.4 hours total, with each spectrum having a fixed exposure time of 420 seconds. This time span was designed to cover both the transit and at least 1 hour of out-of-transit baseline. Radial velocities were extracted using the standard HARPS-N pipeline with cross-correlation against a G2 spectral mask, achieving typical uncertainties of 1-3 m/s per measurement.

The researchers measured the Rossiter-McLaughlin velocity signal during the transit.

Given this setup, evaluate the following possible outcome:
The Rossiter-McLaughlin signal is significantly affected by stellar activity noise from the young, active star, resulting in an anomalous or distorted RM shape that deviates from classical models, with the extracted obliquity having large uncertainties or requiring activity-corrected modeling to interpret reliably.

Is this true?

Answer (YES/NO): NO